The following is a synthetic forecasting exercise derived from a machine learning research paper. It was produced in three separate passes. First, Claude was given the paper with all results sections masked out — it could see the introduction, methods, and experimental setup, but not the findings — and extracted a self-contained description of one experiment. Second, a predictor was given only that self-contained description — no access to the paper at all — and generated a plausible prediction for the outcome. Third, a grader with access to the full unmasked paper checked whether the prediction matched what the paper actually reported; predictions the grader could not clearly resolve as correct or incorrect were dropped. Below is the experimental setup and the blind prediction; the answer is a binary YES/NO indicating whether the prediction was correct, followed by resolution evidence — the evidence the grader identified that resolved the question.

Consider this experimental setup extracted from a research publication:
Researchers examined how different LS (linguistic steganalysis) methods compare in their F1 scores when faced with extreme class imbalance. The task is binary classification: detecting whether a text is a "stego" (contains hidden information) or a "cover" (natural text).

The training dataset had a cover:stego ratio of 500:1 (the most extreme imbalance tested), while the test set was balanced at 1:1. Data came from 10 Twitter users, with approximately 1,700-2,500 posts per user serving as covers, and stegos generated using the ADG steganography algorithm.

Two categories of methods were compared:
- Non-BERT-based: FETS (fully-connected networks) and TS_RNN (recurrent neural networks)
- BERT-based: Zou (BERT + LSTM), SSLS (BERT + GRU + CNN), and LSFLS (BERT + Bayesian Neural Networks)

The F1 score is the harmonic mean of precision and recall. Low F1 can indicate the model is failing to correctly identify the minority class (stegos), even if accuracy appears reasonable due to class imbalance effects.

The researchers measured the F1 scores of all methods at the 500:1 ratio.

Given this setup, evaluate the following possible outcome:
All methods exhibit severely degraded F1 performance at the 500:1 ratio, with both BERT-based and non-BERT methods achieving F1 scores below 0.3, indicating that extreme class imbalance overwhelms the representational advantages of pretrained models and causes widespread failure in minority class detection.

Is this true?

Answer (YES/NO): NO